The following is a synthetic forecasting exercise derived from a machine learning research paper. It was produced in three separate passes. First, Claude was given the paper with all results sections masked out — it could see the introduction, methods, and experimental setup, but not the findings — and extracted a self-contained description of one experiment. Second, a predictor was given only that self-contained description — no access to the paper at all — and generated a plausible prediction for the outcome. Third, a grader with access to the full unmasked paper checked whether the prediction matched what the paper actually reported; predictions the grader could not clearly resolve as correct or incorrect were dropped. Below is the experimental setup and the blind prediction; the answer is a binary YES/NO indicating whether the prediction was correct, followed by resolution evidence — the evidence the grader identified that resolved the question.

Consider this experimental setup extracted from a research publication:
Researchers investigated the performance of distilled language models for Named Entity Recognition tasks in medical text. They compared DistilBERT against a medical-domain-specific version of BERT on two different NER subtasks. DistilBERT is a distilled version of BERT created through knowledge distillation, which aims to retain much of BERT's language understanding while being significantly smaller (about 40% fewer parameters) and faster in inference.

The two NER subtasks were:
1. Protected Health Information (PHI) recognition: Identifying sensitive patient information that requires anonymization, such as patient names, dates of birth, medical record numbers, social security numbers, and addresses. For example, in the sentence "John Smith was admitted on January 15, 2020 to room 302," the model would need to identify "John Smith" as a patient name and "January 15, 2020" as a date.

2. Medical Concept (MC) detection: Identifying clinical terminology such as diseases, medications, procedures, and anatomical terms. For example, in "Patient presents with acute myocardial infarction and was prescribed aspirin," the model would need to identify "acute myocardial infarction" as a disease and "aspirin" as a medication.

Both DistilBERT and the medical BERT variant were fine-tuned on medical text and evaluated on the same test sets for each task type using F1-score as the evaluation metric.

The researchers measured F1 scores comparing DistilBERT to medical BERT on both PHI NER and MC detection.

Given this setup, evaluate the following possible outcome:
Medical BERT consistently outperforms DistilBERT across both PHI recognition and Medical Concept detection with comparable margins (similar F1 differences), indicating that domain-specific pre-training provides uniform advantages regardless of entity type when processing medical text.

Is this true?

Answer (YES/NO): NO